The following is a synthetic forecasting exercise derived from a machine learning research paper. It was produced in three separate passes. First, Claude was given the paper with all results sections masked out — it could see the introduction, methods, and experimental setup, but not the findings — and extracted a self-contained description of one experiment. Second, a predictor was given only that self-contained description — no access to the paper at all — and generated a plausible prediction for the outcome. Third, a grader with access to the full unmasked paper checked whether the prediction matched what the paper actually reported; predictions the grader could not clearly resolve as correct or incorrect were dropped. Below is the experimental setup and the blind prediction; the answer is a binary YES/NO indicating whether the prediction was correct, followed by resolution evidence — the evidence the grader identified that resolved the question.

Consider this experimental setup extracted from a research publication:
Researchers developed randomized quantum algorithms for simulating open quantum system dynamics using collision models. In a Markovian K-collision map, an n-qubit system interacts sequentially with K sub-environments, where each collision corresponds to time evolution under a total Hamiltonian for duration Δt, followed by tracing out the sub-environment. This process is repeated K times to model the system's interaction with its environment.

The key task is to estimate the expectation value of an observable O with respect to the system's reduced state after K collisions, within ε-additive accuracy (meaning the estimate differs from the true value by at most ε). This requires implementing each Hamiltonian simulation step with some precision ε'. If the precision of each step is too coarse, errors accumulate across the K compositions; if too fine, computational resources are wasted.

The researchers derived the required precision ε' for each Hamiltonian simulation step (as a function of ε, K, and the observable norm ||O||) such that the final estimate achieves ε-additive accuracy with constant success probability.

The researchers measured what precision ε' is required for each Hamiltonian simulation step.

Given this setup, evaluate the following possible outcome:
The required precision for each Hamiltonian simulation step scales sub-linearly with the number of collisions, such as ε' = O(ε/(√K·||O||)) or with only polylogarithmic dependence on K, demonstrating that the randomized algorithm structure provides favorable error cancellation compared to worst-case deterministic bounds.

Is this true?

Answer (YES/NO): NO